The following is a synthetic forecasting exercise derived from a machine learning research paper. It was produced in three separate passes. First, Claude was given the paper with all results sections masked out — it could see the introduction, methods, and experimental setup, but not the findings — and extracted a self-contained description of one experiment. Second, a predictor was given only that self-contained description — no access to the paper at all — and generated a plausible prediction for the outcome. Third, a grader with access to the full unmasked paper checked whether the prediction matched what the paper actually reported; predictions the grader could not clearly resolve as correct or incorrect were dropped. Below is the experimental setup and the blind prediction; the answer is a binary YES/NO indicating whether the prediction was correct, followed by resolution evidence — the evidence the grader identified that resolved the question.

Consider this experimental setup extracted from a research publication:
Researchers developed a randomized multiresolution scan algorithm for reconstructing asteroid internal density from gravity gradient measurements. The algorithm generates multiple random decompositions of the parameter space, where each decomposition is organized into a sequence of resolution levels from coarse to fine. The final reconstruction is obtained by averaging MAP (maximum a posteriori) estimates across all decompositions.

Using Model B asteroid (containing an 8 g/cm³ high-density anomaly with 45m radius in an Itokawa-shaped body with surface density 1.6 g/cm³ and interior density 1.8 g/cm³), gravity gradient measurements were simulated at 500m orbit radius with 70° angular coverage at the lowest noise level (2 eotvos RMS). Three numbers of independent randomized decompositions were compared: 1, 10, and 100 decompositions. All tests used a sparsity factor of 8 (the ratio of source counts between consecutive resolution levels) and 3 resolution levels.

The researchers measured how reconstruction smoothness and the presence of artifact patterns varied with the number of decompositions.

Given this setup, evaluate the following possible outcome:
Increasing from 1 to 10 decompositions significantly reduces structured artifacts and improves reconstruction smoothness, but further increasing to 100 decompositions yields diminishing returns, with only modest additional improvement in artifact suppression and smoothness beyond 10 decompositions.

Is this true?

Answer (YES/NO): NO